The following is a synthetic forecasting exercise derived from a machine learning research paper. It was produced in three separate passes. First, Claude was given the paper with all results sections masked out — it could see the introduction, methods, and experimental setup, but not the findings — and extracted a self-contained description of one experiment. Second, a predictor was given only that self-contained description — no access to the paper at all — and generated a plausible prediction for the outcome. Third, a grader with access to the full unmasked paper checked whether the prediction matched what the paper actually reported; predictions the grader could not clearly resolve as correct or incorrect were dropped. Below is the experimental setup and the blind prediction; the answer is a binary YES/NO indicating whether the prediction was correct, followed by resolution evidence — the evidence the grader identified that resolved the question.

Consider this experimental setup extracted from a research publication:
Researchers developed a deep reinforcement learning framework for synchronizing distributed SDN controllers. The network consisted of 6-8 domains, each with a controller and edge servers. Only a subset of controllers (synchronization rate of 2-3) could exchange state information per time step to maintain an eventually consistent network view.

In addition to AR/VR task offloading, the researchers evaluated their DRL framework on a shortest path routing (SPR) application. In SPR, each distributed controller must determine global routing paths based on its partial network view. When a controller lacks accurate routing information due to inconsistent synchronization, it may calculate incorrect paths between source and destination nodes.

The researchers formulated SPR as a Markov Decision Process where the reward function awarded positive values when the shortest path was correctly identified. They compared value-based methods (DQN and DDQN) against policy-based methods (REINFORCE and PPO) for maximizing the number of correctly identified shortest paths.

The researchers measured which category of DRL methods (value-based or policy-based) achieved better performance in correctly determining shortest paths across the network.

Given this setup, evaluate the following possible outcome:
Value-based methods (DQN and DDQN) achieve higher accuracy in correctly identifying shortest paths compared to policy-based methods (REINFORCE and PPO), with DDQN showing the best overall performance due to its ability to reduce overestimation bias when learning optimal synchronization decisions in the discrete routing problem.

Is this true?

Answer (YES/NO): YES